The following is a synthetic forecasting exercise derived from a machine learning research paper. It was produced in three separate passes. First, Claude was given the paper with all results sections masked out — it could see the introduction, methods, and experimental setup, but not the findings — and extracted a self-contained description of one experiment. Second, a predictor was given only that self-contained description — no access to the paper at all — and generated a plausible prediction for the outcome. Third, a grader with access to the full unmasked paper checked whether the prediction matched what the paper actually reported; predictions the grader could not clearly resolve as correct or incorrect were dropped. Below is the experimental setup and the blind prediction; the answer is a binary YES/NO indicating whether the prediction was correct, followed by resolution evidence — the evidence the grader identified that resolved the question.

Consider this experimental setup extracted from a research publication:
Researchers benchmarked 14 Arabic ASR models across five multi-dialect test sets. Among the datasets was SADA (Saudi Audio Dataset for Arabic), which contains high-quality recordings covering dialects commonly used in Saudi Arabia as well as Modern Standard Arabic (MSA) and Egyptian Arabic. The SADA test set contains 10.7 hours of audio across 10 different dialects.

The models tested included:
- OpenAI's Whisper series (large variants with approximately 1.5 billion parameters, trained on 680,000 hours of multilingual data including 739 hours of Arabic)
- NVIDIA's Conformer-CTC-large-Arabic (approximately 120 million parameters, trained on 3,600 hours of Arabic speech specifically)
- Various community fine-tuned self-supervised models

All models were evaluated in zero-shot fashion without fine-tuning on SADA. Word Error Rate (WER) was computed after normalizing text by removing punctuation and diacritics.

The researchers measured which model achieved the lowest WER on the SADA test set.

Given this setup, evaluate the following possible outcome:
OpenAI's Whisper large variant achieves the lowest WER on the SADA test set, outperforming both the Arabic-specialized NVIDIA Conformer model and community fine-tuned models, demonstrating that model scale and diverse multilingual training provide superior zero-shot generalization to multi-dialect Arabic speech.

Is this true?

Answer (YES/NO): NO